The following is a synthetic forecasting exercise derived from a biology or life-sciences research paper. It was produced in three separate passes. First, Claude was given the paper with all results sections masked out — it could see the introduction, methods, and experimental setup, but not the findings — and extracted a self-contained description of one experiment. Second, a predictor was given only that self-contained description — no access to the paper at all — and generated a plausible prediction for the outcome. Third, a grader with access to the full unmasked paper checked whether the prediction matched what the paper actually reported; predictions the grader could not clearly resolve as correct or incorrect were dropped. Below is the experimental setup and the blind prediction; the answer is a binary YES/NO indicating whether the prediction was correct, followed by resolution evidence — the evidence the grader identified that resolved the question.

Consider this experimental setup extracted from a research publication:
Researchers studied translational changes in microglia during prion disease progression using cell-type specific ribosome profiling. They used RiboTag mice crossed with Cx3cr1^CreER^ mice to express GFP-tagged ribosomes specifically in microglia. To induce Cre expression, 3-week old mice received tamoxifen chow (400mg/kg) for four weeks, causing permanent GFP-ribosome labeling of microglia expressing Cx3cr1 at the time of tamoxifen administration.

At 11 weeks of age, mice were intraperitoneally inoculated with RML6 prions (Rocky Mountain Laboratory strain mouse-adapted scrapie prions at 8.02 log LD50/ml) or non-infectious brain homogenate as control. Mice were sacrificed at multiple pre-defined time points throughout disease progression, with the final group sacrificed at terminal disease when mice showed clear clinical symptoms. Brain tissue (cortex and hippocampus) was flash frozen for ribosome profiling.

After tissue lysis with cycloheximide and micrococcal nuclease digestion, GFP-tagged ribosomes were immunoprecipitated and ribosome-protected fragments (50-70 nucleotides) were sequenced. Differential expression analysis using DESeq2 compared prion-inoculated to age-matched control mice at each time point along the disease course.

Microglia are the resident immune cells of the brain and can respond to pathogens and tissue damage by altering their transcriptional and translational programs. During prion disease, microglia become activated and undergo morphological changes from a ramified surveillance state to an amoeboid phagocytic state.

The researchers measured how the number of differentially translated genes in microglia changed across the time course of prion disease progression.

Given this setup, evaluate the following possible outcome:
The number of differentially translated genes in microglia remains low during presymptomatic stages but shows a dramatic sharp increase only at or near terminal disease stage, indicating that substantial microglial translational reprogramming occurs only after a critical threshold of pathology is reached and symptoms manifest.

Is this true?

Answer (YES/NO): NO